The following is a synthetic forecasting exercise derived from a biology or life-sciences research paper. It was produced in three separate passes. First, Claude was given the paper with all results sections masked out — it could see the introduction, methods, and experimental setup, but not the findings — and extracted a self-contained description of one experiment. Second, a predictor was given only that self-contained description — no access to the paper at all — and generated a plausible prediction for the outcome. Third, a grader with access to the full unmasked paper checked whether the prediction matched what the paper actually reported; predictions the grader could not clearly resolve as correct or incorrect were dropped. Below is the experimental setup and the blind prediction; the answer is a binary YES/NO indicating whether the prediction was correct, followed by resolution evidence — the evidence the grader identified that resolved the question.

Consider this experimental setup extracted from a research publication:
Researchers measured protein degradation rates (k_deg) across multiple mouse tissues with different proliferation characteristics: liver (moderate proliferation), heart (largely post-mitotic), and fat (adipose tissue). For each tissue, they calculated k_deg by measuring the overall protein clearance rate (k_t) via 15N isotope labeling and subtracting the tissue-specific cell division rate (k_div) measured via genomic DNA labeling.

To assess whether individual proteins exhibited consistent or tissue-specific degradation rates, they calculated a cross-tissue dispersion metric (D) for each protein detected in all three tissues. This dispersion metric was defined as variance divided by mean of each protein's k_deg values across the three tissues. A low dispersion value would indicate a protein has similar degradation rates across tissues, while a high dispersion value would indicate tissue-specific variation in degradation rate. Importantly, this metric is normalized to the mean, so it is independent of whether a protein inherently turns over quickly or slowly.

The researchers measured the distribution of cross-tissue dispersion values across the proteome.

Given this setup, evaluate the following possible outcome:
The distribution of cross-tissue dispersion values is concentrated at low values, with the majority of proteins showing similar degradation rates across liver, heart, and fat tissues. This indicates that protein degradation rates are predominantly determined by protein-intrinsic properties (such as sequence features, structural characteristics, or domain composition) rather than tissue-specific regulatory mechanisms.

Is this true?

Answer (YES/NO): NO